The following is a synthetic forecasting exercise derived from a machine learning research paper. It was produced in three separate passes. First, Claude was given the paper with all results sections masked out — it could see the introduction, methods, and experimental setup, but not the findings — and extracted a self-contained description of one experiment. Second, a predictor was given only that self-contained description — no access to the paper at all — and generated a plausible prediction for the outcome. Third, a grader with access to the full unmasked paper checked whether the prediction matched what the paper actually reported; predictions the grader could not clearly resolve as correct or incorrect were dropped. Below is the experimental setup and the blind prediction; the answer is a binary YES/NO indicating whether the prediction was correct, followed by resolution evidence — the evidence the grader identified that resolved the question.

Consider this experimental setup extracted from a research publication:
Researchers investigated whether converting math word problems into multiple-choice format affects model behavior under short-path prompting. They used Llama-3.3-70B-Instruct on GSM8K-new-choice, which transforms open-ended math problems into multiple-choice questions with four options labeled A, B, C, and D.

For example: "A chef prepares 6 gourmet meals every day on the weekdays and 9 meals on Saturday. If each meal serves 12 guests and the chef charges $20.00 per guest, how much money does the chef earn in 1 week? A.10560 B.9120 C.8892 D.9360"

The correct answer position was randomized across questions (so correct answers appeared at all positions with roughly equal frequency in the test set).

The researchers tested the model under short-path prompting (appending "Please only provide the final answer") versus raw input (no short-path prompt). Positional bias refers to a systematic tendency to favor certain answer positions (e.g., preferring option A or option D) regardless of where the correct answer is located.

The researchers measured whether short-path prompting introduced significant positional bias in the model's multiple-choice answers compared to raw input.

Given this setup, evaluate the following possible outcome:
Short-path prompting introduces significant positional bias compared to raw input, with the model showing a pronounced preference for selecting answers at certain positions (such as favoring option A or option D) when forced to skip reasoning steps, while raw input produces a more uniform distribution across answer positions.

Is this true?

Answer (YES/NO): NO